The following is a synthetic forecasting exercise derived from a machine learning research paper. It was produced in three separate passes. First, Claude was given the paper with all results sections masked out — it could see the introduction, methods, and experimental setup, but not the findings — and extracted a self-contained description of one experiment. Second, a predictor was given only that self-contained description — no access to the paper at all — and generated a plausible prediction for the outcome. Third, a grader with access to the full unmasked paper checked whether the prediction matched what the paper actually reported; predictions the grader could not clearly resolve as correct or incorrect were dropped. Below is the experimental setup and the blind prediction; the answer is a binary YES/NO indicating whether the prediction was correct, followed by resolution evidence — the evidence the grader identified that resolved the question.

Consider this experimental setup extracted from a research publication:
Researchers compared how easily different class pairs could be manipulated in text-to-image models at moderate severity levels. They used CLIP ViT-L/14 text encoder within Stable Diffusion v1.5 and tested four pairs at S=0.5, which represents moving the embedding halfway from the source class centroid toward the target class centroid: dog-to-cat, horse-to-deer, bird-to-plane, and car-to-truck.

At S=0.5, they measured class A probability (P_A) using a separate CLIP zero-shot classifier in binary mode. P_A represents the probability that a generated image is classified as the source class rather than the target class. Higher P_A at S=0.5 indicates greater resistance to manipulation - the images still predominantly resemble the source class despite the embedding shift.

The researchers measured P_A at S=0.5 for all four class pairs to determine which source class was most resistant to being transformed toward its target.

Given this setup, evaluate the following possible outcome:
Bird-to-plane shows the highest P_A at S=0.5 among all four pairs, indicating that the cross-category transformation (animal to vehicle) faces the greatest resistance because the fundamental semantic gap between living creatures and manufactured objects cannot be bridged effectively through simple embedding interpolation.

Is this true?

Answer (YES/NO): NO